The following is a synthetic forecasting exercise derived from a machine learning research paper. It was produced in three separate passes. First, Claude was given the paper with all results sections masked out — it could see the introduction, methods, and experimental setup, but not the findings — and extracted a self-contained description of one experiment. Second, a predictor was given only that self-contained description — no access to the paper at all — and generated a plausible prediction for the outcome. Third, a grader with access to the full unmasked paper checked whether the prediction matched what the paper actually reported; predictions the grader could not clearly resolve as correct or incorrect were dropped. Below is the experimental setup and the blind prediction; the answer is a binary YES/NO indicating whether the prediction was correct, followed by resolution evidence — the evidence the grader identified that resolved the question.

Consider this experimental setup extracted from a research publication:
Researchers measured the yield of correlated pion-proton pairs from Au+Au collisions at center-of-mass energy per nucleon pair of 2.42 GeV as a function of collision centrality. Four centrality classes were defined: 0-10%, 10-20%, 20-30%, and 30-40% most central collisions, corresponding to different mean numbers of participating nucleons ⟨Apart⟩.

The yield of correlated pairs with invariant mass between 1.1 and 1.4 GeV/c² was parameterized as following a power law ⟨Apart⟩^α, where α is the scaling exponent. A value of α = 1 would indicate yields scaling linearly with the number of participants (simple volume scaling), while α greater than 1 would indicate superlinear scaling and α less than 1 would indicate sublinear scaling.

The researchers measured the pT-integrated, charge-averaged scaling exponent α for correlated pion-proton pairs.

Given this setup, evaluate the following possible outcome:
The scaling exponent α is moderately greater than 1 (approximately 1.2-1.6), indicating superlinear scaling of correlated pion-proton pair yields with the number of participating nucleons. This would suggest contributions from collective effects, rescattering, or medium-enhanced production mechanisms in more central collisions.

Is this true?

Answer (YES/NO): YES